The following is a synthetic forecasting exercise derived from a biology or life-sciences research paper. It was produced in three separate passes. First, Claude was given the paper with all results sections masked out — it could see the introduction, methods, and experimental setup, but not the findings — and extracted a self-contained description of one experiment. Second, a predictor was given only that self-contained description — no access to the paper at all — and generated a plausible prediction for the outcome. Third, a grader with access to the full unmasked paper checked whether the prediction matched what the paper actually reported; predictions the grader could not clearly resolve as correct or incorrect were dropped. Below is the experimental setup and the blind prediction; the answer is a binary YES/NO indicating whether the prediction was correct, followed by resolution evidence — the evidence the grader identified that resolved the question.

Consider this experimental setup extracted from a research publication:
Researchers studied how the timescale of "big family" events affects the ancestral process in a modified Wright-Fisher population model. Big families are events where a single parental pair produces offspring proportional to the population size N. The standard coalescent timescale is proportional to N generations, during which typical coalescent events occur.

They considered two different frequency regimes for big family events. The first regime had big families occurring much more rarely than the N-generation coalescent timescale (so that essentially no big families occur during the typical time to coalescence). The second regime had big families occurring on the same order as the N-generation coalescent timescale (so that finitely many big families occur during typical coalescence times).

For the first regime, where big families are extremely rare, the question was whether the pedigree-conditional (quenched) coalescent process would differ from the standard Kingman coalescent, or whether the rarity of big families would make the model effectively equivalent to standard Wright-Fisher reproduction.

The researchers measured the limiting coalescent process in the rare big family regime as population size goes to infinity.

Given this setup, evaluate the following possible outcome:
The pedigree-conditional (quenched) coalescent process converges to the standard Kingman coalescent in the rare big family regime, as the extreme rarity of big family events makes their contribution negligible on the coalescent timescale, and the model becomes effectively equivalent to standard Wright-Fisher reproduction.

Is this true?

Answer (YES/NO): YES